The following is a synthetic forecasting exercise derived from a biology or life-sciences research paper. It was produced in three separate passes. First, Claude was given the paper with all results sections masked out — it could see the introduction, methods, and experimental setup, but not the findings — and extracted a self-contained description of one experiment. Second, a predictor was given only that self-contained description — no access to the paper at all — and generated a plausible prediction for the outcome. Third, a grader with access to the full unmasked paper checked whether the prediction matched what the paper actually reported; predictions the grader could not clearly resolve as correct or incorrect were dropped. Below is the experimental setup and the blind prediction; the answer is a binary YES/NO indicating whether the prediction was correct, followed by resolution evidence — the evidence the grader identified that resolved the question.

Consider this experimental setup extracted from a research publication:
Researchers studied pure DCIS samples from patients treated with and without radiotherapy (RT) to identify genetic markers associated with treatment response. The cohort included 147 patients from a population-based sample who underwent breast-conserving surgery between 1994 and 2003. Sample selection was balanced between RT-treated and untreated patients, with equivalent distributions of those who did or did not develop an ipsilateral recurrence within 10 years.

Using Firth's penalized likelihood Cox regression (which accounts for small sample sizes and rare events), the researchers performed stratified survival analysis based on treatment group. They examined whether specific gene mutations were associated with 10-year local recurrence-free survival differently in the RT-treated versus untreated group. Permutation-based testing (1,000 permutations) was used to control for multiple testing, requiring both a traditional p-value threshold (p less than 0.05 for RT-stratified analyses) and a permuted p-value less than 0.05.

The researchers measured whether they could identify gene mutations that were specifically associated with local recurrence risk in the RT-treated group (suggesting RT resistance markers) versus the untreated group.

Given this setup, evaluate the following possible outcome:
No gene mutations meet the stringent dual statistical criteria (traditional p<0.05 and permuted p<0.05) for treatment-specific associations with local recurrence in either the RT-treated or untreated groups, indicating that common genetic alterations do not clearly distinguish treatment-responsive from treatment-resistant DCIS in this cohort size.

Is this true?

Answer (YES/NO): NO